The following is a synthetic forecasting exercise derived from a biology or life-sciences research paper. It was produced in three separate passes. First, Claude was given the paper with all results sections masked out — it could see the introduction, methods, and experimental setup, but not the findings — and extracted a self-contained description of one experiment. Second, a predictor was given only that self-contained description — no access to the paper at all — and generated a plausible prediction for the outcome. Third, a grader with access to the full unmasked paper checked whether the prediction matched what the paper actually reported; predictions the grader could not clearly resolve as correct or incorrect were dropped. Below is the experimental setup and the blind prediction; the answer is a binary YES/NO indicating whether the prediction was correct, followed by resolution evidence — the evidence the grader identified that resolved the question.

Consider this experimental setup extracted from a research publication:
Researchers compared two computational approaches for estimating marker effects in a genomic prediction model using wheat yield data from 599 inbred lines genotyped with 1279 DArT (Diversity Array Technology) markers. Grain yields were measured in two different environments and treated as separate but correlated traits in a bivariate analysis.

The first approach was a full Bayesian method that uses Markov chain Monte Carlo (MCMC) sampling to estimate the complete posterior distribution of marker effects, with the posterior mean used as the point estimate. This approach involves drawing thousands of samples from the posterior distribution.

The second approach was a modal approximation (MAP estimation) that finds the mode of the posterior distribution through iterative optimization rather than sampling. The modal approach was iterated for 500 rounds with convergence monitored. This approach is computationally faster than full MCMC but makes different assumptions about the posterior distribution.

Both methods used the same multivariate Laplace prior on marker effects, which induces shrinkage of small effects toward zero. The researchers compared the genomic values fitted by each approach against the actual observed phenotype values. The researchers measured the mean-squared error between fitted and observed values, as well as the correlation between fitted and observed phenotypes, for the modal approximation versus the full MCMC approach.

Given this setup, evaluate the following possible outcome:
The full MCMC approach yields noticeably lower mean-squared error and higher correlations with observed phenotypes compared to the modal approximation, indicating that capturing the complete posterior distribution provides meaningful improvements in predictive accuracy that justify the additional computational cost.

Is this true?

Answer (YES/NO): NO